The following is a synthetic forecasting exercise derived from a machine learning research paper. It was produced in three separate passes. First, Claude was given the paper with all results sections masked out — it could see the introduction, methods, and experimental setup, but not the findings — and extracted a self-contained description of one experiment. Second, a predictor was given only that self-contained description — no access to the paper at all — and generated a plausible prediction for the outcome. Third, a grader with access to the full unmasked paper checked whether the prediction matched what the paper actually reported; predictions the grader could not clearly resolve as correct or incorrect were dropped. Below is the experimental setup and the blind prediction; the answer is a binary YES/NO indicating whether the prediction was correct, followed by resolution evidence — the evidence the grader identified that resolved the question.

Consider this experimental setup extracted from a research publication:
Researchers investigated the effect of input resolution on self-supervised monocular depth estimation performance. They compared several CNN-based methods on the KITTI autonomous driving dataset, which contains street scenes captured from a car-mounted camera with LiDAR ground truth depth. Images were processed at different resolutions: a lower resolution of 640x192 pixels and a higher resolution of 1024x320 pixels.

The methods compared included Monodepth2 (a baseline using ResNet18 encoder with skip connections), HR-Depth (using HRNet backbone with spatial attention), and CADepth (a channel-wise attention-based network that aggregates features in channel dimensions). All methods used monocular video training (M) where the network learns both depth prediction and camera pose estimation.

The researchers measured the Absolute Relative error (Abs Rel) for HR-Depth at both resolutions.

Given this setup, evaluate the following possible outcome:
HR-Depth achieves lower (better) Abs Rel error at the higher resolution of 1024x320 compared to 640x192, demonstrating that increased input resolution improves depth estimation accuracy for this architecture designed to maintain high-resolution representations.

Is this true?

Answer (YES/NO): YES